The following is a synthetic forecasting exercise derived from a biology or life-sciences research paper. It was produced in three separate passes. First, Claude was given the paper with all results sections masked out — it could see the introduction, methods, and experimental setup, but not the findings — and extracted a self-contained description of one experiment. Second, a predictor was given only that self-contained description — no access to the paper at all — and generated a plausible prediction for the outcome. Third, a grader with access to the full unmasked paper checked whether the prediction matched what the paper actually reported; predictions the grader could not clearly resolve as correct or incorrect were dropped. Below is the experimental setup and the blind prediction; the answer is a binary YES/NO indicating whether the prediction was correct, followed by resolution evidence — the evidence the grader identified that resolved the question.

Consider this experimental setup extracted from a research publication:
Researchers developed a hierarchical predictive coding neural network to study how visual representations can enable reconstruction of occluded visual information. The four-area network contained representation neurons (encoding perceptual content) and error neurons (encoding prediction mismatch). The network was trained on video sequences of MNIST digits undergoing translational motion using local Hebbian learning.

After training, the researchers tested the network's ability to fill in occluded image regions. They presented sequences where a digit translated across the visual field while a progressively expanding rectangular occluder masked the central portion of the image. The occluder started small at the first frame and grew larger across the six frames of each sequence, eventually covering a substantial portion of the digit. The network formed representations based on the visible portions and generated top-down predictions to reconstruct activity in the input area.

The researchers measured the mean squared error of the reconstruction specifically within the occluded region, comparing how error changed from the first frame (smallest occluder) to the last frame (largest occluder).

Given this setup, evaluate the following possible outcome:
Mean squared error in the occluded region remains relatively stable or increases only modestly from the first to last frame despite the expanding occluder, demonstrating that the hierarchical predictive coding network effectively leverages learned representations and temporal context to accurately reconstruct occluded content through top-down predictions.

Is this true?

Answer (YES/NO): NO